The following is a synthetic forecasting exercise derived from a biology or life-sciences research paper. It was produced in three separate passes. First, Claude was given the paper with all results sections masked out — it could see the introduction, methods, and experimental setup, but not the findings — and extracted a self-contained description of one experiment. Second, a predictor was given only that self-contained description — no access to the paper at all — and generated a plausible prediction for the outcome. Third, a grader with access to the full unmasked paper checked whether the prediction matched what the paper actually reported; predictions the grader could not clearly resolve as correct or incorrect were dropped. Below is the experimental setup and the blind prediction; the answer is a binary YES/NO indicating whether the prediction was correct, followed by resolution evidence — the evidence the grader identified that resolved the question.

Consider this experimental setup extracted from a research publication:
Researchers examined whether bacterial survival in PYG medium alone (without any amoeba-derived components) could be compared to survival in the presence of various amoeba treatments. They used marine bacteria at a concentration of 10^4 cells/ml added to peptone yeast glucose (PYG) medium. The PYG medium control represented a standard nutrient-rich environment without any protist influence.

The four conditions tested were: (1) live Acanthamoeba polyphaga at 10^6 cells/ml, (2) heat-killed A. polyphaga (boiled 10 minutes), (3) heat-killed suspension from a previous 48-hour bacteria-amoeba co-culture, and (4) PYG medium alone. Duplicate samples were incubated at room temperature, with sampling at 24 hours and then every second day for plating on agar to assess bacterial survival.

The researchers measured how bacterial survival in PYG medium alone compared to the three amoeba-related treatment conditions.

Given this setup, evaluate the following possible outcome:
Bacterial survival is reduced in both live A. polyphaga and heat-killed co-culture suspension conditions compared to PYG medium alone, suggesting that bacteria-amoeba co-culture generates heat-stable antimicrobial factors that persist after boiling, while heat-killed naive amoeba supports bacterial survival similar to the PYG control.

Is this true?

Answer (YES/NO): NO